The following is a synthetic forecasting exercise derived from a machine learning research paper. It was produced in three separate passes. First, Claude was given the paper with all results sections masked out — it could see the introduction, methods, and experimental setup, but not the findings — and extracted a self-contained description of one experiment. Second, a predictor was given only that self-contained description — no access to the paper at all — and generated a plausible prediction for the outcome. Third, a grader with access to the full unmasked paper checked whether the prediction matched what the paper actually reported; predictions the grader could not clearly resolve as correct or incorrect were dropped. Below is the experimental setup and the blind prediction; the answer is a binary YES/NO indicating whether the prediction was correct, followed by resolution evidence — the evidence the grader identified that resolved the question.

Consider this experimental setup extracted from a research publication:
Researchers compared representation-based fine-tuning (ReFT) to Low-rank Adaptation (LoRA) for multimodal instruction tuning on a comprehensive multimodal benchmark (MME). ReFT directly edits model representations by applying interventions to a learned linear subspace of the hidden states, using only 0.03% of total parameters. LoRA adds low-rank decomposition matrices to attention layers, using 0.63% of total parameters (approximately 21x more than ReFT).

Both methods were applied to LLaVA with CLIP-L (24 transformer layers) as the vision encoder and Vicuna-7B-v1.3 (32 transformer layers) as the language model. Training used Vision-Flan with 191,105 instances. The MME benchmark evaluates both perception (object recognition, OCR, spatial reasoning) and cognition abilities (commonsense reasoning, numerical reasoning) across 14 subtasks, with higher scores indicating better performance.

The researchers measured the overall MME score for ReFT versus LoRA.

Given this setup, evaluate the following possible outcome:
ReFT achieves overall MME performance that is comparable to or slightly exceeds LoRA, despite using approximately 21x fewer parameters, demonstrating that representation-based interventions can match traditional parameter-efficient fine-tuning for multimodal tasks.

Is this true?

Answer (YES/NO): YES